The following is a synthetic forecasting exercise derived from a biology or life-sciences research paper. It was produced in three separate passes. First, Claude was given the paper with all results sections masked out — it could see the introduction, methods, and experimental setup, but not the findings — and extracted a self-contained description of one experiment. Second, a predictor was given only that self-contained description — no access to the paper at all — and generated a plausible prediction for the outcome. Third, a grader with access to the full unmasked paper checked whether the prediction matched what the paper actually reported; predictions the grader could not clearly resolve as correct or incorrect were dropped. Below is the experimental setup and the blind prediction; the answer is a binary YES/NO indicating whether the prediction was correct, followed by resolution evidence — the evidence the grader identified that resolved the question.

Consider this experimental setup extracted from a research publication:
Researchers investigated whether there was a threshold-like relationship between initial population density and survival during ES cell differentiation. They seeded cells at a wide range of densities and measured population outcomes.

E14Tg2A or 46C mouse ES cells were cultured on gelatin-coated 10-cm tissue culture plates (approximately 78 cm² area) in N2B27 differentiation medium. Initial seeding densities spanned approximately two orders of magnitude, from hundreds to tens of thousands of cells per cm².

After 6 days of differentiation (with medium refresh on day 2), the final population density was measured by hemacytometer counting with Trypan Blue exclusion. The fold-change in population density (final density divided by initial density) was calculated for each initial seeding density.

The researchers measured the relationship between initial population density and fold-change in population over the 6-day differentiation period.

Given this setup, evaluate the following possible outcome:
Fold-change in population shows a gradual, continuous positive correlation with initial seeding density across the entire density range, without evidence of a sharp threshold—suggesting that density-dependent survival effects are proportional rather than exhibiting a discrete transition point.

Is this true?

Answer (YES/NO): NO